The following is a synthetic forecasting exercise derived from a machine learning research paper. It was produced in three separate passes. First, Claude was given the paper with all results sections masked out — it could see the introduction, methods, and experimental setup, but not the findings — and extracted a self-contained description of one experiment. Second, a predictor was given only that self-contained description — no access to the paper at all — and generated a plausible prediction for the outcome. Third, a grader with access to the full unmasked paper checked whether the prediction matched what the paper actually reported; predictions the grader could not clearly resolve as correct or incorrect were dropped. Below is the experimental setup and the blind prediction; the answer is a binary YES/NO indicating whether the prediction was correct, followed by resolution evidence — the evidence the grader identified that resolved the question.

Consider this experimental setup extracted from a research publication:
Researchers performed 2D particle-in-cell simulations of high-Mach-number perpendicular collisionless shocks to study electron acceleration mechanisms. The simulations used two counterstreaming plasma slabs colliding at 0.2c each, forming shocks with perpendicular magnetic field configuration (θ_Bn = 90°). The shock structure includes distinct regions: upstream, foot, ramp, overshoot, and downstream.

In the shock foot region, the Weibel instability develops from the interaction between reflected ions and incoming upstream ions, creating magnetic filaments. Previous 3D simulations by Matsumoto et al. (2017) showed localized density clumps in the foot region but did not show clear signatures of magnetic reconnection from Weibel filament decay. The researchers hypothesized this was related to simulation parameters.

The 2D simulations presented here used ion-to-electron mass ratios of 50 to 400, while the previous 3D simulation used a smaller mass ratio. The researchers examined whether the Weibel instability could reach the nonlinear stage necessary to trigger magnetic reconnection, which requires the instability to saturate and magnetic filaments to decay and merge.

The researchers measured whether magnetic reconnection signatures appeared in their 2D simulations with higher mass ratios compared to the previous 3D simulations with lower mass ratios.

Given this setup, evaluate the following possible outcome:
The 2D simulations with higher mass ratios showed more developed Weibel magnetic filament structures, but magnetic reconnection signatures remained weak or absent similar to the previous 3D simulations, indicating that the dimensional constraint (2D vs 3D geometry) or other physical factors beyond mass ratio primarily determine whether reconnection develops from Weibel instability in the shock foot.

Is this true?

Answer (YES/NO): NO